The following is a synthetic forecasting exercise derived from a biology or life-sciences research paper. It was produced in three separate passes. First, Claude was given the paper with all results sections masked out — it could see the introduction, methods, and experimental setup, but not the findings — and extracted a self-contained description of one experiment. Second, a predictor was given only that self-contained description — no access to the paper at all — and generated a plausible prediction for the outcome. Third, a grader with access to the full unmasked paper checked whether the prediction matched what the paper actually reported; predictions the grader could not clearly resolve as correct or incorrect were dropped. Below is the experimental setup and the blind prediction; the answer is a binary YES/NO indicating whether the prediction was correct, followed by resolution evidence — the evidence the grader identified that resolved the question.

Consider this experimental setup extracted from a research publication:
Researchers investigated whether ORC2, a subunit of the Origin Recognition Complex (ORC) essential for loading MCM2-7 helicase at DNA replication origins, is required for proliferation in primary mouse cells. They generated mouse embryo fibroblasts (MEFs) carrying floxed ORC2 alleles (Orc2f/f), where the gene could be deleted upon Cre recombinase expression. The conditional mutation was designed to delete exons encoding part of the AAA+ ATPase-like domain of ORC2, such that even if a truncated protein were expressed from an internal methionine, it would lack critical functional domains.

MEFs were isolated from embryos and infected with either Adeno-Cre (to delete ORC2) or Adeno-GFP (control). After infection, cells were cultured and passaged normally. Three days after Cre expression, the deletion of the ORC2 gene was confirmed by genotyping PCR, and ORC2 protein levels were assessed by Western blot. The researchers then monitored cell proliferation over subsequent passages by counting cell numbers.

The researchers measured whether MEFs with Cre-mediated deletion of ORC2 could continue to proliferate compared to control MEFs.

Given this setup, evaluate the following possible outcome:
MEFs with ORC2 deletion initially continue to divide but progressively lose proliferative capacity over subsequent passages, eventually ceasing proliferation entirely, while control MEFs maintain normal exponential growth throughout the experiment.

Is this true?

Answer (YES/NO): YES